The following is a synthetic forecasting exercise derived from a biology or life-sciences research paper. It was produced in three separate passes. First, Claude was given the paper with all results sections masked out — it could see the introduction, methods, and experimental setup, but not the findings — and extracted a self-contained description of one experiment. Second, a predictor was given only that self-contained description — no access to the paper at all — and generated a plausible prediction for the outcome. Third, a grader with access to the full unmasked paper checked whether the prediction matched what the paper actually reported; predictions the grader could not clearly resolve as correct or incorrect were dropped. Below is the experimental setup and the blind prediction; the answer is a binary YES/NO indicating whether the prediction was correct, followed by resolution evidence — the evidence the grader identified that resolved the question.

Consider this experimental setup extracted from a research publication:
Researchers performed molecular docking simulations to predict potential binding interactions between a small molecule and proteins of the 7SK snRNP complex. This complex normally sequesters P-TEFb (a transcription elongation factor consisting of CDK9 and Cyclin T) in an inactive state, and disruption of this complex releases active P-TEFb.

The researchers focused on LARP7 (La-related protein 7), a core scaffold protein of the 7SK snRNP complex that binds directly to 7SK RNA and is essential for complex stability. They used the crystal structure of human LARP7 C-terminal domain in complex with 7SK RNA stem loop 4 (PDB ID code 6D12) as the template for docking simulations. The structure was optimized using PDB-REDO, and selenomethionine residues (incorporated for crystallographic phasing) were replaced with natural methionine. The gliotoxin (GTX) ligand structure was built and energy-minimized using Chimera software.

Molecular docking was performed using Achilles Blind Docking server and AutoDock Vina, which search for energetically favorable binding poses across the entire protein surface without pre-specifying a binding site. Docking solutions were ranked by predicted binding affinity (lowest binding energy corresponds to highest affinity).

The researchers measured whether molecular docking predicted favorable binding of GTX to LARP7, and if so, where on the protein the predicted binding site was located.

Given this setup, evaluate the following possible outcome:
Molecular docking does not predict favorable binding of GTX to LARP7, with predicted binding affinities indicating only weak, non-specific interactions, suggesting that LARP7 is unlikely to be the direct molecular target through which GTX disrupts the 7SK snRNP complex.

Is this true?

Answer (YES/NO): NO